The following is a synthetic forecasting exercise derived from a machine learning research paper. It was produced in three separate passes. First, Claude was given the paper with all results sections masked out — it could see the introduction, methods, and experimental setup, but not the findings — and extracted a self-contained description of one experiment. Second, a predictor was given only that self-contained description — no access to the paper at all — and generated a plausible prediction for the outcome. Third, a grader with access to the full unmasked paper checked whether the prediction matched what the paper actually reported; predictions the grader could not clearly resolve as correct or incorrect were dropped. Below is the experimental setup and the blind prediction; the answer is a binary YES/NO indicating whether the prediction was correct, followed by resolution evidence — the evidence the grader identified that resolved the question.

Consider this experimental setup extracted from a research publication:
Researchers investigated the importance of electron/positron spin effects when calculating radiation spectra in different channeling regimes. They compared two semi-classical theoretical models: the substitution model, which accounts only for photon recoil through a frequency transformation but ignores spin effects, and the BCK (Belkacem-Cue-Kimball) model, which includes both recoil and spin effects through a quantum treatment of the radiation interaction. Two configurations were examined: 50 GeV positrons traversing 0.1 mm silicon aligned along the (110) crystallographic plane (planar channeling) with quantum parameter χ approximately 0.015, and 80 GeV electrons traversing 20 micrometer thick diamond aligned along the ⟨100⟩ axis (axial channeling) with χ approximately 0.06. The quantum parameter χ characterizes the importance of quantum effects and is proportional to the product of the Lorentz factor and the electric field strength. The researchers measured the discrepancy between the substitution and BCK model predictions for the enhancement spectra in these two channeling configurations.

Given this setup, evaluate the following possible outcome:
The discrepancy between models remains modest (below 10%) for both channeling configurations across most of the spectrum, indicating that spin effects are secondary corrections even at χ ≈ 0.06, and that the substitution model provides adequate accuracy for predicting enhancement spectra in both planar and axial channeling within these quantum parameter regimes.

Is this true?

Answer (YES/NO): NO